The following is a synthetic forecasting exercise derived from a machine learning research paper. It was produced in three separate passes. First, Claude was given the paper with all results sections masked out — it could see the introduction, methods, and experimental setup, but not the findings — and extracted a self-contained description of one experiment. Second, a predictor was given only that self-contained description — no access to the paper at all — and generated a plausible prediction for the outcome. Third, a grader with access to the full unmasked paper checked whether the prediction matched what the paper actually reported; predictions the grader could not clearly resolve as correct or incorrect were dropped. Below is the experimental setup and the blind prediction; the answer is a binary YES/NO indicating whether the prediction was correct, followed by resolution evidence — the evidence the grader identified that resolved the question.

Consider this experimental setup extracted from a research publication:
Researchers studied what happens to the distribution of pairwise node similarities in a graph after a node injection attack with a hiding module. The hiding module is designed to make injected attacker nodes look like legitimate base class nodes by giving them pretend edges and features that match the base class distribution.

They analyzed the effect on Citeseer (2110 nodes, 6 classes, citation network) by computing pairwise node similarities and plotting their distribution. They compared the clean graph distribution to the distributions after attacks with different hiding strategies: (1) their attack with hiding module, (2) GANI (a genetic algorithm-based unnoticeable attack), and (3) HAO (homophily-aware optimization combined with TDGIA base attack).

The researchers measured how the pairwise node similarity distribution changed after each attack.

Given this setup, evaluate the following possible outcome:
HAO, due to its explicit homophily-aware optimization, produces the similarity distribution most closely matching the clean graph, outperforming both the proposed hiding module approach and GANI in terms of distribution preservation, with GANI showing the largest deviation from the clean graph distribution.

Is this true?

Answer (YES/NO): NO